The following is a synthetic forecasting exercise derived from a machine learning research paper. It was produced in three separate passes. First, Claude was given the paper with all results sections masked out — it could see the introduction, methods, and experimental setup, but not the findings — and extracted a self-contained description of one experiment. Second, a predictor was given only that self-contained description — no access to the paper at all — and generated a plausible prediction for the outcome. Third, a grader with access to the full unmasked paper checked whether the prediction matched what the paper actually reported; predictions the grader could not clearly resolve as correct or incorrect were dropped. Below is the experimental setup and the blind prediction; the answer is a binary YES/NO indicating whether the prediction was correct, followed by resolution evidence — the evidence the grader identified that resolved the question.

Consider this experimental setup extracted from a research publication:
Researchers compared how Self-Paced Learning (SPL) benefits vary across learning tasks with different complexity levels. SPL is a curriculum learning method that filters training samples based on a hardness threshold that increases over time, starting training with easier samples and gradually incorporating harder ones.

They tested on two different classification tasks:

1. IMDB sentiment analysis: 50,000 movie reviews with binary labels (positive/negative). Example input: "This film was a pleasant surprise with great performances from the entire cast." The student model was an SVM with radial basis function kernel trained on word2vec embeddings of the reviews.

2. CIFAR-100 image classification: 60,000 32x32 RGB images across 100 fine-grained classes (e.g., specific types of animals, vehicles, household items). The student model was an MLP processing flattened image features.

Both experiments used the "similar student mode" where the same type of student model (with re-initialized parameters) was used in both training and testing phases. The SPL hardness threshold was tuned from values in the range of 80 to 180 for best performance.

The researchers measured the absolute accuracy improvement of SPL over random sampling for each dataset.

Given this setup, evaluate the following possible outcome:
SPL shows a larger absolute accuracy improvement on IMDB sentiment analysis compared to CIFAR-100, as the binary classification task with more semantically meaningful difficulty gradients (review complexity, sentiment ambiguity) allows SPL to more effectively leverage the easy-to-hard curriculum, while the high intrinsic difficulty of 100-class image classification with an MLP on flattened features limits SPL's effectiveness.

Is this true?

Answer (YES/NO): NO